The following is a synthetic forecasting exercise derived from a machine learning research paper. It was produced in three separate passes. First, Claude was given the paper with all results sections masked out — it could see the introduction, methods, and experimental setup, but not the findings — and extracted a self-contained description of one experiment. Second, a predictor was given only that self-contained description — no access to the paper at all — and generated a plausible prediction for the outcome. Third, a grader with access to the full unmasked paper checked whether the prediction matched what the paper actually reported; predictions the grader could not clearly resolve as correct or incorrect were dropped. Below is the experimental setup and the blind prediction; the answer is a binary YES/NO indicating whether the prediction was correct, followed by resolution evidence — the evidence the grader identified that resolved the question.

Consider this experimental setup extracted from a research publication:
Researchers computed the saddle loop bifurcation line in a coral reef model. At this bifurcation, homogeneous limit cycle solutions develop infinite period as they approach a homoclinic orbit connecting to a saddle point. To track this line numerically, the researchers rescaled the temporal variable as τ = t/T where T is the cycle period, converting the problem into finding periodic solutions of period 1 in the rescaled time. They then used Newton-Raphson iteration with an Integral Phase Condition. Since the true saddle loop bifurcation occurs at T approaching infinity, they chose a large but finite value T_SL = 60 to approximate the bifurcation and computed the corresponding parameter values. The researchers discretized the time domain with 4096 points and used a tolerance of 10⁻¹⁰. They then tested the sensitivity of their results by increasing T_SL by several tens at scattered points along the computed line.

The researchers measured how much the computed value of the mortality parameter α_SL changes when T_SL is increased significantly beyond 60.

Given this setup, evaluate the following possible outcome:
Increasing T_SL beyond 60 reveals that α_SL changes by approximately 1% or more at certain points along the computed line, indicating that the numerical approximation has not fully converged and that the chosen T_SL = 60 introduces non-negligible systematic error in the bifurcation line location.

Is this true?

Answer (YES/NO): NO